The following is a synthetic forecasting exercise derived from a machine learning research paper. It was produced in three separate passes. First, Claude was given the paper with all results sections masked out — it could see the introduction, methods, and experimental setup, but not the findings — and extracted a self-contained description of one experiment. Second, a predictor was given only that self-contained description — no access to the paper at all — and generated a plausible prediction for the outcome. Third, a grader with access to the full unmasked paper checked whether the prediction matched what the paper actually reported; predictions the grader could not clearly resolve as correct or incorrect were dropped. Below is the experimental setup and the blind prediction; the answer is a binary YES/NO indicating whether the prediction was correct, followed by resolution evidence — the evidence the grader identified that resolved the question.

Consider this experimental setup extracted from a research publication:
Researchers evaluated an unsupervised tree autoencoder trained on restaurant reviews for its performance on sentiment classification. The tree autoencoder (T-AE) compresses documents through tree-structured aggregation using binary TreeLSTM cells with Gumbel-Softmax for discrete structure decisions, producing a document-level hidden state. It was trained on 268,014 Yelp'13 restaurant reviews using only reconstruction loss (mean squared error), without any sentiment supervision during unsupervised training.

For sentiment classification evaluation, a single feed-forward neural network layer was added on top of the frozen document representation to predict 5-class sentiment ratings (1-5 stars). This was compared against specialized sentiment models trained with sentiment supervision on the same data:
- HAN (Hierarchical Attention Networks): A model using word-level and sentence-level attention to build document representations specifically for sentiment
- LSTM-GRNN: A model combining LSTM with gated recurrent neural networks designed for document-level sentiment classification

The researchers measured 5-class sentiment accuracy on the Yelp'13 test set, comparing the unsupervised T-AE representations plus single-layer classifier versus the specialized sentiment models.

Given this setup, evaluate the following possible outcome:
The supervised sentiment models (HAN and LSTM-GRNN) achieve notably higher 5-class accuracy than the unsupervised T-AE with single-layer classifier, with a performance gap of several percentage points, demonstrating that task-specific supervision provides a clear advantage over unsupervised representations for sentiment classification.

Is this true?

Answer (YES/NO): YES